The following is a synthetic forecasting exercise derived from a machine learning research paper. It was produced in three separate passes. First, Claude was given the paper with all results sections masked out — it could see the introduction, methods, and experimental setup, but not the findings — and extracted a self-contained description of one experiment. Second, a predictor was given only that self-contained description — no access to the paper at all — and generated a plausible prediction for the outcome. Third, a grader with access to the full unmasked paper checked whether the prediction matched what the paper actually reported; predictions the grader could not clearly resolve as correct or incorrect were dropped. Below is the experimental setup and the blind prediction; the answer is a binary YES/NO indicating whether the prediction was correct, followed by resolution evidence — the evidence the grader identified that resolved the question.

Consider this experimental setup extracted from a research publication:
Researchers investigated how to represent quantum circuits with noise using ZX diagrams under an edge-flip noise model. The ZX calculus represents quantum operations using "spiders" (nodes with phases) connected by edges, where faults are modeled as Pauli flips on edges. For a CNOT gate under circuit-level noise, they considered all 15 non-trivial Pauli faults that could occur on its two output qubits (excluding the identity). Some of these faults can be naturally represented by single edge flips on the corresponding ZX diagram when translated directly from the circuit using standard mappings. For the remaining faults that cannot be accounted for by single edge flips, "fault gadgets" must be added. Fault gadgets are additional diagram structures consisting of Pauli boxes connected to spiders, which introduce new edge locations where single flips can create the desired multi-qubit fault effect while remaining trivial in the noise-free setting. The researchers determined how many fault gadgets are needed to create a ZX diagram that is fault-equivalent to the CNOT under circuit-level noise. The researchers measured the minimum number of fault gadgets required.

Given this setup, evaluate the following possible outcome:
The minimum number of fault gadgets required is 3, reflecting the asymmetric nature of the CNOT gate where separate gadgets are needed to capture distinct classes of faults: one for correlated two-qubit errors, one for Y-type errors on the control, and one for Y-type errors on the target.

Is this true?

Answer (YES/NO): NO